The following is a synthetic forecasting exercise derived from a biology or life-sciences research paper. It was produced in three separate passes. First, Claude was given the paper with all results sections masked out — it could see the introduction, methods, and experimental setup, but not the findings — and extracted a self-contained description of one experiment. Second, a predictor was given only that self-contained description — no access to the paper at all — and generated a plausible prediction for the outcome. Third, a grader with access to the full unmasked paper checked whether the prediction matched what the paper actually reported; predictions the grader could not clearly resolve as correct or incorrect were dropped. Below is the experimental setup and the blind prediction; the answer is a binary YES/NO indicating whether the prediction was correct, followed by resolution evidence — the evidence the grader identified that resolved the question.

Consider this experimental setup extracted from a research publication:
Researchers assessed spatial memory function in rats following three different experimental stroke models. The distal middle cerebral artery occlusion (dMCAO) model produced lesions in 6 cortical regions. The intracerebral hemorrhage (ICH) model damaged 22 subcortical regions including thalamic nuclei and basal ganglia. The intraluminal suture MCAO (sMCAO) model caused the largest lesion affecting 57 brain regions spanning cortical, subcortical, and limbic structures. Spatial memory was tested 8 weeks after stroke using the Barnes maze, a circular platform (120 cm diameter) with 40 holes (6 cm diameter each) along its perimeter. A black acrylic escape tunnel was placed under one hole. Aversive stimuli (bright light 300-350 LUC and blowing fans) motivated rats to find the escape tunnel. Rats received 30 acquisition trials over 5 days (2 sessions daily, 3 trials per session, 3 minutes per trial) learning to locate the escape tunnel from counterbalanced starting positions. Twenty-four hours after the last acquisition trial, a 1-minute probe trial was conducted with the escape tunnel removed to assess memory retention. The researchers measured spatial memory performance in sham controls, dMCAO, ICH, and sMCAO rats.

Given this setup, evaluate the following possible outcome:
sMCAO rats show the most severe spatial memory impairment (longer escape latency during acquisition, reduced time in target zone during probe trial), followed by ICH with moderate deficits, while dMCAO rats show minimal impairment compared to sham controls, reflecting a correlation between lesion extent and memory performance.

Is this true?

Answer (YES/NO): NO